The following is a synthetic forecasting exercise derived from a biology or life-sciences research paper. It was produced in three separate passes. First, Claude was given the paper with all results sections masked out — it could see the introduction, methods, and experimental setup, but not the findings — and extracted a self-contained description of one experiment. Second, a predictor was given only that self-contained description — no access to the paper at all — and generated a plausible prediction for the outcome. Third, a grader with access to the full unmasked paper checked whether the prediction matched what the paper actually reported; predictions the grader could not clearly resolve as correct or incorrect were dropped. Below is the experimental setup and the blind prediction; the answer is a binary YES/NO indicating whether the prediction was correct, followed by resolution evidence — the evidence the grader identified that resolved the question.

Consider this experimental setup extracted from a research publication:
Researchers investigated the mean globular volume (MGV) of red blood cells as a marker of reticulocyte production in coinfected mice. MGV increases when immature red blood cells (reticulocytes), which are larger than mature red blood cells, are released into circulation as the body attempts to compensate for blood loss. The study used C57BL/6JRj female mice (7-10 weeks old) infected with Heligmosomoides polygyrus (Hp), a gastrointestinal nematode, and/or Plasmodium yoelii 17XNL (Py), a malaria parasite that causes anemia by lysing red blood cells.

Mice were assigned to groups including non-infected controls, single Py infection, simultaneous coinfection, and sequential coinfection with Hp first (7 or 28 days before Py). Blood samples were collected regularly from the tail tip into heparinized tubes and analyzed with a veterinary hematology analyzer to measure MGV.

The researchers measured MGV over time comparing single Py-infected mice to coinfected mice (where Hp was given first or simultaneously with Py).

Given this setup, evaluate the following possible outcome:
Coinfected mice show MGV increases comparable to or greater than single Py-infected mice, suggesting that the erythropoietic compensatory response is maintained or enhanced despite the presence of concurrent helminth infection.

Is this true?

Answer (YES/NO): YES